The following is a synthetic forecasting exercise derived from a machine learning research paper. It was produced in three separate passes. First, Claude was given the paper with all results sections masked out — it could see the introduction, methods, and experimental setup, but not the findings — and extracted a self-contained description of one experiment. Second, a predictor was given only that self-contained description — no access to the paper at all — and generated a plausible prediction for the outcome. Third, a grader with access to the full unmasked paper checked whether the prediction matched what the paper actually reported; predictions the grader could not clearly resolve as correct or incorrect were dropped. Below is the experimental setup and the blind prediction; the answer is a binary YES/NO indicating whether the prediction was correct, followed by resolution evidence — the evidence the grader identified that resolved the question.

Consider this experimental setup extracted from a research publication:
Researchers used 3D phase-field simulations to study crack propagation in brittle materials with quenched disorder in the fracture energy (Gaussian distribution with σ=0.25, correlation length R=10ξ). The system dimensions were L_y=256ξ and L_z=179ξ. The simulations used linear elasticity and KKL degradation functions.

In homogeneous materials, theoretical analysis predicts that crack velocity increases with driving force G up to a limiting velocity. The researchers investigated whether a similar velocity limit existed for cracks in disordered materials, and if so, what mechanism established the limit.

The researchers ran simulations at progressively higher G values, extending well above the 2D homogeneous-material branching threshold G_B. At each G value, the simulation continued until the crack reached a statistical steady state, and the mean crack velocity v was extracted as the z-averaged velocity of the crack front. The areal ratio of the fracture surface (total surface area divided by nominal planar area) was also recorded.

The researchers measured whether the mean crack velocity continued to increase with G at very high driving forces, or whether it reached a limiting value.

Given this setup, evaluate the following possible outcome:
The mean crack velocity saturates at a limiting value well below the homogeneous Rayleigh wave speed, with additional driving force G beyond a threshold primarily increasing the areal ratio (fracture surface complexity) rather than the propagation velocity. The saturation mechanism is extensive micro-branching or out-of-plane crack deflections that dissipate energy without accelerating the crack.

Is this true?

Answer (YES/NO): YES